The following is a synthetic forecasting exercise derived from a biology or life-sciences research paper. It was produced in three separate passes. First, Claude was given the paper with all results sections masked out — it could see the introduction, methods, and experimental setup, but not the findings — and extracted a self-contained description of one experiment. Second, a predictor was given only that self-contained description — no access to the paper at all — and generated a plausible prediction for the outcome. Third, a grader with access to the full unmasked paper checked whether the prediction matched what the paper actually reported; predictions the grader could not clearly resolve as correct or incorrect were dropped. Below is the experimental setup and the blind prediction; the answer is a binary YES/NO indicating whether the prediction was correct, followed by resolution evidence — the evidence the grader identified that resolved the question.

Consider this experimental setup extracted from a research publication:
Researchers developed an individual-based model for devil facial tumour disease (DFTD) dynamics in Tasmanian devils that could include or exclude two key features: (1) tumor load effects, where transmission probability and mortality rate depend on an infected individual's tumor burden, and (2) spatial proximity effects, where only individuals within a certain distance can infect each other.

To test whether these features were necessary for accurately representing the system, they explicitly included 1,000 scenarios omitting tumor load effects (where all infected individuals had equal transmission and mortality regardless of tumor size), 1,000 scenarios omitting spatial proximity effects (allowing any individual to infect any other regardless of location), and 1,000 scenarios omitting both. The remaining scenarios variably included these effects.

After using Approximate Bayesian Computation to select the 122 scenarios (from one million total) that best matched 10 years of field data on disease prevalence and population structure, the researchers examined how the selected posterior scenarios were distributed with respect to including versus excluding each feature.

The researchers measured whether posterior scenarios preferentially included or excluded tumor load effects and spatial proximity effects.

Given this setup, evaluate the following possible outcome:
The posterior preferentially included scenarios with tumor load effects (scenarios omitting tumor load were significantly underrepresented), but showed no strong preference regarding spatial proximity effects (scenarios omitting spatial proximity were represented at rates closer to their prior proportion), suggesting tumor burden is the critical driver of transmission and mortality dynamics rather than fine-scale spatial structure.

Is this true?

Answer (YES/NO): NO